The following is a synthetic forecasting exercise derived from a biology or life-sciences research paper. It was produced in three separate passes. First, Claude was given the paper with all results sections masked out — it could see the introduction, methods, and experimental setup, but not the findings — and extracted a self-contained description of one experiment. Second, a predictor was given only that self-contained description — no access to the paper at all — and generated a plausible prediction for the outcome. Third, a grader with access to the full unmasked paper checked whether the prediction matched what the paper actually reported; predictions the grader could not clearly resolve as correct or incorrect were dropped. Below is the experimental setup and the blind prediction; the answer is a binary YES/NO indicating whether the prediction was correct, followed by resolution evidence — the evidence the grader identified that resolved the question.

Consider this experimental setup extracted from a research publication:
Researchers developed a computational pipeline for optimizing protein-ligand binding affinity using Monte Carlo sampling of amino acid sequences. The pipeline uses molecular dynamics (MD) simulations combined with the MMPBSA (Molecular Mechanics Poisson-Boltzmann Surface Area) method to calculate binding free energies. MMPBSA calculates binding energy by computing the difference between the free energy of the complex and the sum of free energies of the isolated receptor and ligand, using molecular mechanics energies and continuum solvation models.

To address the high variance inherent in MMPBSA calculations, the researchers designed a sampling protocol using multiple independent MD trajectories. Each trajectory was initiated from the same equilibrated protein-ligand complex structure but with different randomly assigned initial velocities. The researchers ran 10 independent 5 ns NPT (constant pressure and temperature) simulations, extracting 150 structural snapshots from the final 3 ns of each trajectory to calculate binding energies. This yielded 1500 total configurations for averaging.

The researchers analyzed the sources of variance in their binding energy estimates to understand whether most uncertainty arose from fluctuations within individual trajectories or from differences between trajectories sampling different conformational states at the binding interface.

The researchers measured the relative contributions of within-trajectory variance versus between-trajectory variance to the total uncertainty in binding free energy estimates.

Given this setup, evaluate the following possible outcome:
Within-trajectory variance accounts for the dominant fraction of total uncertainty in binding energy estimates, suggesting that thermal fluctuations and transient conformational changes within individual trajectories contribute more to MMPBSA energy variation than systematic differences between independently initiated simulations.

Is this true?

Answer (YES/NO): NO